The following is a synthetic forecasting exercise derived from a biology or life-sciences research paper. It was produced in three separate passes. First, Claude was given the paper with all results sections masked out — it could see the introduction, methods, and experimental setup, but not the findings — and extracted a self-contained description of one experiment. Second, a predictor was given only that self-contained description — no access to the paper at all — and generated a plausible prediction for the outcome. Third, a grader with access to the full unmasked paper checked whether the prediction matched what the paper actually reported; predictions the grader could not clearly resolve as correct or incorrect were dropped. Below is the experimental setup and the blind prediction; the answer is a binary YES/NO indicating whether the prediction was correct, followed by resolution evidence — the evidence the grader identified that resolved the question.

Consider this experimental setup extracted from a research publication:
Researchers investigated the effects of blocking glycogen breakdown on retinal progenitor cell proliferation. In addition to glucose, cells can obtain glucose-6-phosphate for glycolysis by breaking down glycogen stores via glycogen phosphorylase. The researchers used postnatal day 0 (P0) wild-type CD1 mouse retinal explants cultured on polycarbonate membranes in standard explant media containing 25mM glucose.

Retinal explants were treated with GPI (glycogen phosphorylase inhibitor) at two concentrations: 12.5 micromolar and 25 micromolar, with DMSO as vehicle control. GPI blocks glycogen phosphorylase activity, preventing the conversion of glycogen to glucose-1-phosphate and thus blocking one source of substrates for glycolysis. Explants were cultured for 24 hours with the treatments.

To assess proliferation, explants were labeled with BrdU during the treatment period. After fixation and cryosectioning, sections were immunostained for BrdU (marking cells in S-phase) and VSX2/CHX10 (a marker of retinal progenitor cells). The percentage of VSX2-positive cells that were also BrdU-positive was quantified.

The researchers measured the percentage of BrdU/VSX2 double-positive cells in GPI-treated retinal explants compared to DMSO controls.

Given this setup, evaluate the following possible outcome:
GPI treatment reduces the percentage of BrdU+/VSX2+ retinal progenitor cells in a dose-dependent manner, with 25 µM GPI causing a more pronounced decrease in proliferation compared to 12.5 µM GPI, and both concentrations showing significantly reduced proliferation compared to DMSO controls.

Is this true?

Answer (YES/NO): NO